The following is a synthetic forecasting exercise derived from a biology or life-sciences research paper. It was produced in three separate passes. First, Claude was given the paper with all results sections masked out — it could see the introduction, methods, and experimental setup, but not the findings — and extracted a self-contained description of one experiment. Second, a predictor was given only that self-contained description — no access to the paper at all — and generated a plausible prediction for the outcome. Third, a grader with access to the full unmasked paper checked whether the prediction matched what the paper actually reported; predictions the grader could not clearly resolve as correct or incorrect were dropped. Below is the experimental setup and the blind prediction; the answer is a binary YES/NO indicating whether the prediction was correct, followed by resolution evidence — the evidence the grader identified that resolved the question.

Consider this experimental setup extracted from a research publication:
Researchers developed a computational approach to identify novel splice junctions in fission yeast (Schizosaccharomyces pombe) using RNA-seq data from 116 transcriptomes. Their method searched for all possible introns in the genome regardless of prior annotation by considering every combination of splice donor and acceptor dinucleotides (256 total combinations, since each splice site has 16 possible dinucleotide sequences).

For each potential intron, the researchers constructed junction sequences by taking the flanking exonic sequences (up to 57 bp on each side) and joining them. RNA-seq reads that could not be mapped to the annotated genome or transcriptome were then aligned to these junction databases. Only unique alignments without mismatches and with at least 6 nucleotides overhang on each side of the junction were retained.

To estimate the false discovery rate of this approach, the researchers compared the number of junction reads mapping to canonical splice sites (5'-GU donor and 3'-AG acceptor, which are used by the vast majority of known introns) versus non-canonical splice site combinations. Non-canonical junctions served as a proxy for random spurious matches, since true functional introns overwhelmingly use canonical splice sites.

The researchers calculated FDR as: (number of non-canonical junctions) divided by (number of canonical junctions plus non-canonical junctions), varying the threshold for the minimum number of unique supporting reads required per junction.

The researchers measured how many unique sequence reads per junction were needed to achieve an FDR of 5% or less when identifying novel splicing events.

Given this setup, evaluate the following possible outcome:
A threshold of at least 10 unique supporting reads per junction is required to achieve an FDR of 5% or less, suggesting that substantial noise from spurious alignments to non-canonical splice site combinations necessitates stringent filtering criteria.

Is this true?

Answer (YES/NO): NO